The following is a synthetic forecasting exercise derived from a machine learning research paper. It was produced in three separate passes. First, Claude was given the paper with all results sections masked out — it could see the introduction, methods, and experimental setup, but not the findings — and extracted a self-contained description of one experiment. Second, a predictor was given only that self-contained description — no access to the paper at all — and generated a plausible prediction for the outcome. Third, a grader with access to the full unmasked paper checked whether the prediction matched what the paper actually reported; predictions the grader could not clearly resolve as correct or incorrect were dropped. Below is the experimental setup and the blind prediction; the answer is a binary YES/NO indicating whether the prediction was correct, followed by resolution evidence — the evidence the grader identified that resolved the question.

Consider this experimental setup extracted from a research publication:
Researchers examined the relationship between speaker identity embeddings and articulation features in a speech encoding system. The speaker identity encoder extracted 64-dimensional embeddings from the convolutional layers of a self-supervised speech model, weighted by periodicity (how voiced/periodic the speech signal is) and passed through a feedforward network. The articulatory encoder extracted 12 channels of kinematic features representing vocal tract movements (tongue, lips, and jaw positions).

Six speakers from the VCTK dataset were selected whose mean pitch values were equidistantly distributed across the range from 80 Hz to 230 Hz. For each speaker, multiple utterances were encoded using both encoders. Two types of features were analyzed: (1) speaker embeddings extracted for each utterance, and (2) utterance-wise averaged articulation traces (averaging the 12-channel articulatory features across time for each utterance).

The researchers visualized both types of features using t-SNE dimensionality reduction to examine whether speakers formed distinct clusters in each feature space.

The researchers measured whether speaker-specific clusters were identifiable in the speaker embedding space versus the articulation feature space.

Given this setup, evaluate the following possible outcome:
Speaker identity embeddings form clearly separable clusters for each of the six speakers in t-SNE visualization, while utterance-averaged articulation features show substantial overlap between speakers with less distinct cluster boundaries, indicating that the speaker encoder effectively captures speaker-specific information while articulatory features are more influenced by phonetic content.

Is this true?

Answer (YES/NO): YES